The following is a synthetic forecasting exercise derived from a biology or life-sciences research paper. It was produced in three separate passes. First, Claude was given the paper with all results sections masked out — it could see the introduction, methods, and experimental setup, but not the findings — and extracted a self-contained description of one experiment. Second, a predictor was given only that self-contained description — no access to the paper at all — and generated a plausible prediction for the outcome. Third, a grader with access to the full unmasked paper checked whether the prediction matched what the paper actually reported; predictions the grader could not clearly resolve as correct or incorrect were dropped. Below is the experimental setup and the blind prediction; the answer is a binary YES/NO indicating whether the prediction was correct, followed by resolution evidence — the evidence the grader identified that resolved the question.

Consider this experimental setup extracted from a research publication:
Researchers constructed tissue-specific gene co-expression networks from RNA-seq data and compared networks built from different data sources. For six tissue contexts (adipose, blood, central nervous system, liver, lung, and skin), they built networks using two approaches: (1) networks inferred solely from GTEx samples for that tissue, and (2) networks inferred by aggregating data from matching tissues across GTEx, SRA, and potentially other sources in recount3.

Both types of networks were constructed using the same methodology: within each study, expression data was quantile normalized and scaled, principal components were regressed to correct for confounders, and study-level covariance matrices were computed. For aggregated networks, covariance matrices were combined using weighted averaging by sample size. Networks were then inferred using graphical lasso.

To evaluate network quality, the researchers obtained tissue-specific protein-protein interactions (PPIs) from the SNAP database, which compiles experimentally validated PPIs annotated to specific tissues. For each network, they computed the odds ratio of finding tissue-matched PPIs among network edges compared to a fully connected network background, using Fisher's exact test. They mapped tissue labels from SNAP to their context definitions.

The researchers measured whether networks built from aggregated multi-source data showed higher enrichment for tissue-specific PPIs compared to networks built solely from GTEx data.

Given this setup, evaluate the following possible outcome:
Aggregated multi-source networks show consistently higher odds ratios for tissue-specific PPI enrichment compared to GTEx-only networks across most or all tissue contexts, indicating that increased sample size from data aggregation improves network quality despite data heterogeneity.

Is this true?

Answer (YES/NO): YES